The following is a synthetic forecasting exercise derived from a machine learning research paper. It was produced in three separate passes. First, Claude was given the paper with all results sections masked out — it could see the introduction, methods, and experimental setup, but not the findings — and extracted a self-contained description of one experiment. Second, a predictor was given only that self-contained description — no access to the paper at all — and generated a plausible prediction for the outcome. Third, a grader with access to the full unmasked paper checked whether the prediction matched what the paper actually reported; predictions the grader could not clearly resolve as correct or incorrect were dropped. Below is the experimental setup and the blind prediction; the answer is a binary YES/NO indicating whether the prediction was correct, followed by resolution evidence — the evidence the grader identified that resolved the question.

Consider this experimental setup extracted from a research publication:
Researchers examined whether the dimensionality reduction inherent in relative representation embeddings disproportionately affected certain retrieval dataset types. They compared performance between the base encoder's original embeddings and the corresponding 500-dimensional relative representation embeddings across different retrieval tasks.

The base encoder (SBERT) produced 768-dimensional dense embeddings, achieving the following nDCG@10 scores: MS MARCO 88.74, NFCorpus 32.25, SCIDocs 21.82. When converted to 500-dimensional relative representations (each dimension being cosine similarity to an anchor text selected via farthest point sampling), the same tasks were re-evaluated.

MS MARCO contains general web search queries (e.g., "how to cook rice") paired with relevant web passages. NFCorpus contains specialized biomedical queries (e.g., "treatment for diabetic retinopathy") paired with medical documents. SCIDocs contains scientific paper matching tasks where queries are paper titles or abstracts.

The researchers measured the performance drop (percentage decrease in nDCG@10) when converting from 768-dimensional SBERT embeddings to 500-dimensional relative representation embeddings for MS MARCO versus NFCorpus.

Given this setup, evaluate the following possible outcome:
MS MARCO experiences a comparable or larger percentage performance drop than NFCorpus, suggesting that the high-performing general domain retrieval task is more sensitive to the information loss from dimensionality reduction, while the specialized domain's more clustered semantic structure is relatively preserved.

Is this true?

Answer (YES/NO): NO